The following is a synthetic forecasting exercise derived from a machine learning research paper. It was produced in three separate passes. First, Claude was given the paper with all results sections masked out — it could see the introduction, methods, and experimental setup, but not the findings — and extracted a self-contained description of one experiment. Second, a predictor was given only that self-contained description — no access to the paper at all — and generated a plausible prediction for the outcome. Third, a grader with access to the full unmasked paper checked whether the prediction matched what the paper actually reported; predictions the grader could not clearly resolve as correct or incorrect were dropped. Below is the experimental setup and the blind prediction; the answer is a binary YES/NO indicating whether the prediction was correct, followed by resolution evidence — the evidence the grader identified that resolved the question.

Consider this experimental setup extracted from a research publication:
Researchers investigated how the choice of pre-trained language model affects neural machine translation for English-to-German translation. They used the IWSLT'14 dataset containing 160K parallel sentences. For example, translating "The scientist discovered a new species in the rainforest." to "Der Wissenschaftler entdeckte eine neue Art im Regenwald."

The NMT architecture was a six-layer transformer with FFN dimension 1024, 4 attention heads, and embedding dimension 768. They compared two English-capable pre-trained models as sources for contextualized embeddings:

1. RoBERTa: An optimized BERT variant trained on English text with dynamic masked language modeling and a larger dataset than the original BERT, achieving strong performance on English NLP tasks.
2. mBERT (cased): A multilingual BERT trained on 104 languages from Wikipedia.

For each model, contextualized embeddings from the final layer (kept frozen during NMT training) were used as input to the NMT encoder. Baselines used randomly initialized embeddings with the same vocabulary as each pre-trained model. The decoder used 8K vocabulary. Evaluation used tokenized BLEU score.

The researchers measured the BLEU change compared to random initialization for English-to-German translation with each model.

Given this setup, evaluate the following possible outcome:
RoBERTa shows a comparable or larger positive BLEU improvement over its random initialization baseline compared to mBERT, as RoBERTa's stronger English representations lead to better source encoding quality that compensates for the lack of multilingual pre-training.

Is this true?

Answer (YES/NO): YES